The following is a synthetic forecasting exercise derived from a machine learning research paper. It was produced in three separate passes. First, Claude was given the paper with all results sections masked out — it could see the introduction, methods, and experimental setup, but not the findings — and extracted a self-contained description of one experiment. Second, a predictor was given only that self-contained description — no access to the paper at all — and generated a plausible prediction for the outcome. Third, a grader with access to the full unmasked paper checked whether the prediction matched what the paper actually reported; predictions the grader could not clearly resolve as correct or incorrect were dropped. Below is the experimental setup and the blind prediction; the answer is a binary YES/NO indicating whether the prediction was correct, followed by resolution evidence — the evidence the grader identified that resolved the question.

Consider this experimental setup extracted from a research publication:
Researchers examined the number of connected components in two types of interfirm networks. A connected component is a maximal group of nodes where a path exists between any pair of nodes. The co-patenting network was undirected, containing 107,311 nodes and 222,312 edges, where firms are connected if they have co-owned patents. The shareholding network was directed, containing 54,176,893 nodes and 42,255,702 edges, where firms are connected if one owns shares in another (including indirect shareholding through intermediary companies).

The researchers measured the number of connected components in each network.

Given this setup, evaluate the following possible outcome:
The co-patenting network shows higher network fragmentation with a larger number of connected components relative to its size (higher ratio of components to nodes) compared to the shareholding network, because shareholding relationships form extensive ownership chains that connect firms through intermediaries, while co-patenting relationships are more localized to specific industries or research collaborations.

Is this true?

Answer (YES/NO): NO